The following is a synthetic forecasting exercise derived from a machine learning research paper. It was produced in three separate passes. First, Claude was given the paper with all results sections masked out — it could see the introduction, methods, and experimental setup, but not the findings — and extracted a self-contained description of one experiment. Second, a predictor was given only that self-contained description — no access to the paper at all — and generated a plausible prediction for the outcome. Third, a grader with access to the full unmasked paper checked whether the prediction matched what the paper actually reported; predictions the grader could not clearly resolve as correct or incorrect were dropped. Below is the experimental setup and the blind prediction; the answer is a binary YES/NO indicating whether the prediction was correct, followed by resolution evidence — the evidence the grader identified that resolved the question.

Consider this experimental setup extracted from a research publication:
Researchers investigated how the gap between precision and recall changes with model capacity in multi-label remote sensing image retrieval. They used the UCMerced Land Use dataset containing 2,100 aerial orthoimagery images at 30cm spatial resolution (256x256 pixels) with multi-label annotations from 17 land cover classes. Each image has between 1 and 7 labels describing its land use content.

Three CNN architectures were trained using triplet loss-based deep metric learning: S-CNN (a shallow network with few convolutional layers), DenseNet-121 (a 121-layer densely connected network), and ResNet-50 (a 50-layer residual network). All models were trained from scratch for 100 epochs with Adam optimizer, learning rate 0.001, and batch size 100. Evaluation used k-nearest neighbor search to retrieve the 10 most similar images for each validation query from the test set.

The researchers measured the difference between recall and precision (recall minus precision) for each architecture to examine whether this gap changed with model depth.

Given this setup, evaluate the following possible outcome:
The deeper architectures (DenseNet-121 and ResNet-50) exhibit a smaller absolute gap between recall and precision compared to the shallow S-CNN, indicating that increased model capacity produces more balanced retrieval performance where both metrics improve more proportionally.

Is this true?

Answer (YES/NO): NO